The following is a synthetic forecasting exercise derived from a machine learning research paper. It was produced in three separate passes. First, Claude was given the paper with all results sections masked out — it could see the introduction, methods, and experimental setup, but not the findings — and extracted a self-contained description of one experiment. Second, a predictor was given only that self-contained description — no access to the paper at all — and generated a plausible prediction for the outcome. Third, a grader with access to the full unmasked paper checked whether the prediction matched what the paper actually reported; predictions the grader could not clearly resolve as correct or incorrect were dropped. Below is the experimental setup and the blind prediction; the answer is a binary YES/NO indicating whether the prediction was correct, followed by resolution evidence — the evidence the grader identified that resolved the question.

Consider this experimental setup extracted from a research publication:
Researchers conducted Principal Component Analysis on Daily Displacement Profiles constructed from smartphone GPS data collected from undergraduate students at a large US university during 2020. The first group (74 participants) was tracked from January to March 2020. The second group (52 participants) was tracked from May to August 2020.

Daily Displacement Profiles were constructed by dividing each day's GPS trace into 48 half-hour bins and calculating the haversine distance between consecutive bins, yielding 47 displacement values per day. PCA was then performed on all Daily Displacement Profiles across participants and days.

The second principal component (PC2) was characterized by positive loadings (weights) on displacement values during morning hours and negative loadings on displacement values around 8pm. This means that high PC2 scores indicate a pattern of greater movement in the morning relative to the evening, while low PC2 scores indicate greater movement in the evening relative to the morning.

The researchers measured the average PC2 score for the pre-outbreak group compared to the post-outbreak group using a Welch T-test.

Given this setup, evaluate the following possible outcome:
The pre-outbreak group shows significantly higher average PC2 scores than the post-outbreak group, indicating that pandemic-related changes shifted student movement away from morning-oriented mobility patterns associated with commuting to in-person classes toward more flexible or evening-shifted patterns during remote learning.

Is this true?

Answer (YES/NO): NO